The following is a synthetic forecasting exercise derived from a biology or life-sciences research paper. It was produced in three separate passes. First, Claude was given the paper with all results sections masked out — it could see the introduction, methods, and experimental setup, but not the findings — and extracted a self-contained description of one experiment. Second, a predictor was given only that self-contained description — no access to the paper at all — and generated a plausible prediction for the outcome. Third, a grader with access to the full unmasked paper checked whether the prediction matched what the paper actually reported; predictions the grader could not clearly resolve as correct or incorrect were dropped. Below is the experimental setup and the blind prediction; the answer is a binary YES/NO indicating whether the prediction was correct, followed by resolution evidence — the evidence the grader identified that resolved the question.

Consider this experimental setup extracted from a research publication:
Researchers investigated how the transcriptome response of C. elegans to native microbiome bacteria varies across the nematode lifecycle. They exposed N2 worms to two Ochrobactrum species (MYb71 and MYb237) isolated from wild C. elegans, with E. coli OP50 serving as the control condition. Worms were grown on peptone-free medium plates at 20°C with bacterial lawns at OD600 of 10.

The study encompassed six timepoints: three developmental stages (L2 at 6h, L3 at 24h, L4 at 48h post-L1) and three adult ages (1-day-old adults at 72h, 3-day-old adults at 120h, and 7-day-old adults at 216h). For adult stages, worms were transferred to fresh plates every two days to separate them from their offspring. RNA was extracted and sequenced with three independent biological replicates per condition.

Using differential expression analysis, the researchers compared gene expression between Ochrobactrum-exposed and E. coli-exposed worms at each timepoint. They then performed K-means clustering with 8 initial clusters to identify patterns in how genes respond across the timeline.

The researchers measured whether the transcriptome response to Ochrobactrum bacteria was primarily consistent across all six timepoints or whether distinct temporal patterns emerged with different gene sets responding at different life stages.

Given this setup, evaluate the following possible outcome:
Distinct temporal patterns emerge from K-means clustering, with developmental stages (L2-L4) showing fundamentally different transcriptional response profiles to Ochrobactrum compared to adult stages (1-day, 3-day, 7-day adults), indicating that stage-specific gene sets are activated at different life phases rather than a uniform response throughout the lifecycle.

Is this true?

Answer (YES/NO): NO